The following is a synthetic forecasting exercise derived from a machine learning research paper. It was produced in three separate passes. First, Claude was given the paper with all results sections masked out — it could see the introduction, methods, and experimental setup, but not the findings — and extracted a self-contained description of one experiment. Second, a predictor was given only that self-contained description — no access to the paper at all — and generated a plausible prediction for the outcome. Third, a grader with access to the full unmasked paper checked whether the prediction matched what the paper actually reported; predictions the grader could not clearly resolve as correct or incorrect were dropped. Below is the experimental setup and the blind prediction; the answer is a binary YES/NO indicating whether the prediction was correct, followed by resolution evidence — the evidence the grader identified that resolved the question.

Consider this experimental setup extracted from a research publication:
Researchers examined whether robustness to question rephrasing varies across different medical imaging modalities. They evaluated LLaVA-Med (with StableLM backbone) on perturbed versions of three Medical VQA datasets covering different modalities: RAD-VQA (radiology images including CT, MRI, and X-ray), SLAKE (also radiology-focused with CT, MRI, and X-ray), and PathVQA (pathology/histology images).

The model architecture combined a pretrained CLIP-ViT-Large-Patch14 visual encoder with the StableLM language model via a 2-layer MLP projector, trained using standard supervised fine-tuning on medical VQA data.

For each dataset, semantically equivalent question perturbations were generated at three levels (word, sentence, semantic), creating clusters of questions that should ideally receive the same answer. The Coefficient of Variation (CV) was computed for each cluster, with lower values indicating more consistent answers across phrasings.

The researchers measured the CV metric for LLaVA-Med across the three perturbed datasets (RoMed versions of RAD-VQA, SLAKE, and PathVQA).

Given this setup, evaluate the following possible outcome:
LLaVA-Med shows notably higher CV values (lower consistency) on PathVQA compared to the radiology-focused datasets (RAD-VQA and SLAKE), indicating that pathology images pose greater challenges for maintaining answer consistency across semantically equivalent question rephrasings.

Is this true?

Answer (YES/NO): YES